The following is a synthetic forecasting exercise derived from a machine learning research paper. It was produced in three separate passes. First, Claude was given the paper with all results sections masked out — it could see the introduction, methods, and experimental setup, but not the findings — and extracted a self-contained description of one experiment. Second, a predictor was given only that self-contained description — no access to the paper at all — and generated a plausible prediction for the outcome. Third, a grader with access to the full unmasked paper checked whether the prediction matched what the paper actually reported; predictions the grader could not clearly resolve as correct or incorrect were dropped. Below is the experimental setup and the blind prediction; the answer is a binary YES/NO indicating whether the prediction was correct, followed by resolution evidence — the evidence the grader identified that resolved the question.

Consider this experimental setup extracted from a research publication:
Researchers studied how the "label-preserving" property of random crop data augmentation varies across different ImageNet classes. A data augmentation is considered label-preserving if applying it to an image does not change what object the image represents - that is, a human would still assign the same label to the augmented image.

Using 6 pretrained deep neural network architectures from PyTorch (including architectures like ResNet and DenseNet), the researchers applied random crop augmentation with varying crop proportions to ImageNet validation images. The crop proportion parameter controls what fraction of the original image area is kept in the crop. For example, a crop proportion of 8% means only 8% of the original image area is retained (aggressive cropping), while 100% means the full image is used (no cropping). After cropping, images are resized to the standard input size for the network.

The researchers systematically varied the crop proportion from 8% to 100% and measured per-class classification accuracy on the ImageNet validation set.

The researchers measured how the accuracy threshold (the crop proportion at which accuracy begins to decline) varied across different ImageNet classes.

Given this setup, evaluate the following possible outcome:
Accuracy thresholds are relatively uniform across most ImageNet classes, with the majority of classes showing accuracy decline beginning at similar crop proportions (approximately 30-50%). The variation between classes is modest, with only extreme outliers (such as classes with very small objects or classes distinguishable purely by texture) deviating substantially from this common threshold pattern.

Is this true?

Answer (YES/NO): NO